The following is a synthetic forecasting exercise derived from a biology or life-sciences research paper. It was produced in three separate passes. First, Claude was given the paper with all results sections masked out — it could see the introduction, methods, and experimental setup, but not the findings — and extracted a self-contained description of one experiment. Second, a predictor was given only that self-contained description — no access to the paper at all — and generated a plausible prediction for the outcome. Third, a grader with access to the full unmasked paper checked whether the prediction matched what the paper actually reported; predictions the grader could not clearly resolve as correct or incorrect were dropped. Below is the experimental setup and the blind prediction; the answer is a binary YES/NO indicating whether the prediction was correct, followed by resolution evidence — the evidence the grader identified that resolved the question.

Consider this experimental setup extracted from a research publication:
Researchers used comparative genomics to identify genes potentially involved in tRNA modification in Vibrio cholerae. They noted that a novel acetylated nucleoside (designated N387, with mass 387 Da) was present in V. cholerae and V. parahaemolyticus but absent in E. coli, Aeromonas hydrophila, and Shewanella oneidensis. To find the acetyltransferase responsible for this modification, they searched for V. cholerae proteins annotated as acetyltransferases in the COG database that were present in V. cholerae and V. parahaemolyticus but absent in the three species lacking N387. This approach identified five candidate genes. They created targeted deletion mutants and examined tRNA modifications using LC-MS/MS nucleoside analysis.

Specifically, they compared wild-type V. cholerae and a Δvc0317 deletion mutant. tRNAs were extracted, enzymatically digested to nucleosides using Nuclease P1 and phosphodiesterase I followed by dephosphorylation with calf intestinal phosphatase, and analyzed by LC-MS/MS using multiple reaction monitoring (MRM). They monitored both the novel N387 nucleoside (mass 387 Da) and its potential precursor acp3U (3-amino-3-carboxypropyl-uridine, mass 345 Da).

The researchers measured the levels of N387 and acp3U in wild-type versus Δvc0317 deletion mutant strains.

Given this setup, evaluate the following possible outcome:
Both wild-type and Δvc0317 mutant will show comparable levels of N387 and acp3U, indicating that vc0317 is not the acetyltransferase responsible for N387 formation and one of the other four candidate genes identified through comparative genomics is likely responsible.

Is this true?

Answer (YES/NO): NO